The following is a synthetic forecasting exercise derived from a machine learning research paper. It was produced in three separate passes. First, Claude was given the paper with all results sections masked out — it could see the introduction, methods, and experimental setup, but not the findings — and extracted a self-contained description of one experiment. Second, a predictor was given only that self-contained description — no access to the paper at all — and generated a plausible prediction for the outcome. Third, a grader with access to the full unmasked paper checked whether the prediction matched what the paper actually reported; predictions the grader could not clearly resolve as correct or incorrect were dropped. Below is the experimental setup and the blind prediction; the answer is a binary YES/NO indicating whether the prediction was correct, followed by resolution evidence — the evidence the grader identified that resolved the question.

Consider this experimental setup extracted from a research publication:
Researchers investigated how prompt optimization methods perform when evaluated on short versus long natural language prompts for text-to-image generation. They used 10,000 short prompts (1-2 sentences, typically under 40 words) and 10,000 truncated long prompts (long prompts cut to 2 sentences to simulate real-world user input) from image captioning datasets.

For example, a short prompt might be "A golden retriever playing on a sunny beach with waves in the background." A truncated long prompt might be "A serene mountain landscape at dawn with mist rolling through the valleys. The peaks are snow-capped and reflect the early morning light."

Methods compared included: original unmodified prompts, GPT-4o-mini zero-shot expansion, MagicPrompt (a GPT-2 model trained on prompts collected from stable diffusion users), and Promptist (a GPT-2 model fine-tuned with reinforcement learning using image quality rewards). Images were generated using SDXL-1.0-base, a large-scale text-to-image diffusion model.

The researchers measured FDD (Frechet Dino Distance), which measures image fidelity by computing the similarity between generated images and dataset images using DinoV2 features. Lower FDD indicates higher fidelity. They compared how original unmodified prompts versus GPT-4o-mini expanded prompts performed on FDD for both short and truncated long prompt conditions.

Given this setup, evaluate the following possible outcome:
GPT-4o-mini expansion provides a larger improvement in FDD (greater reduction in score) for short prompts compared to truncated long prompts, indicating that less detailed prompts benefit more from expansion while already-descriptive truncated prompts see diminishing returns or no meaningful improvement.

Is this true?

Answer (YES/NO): NO